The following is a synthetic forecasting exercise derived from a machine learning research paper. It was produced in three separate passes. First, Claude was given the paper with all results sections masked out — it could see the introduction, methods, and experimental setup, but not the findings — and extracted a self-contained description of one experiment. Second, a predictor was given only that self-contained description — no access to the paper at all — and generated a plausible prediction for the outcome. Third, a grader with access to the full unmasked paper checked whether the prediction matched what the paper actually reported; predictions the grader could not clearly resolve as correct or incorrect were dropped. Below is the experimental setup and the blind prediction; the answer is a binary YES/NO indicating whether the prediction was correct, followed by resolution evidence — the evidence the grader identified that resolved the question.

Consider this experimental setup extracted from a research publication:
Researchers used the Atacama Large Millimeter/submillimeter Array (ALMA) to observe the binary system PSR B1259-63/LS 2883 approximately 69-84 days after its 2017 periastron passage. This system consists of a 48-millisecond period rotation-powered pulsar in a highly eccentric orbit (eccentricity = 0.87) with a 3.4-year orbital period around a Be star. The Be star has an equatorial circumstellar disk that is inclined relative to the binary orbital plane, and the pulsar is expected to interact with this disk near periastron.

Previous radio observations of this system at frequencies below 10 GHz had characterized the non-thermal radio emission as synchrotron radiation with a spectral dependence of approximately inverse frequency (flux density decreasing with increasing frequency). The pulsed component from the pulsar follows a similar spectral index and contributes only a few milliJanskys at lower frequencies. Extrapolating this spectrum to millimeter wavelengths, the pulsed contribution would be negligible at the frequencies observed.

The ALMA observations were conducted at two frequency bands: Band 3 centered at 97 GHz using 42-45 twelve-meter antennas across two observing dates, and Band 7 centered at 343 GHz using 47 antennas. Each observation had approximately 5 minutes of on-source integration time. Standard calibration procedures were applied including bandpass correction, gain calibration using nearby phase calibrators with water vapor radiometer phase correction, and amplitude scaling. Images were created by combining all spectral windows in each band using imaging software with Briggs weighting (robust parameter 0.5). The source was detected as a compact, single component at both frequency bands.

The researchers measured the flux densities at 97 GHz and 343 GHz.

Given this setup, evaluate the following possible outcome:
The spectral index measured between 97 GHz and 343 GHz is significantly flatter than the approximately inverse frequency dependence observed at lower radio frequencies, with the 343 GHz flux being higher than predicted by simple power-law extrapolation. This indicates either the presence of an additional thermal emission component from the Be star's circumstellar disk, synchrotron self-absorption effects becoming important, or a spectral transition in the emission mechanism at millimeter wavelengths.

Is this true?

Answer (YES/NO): YES